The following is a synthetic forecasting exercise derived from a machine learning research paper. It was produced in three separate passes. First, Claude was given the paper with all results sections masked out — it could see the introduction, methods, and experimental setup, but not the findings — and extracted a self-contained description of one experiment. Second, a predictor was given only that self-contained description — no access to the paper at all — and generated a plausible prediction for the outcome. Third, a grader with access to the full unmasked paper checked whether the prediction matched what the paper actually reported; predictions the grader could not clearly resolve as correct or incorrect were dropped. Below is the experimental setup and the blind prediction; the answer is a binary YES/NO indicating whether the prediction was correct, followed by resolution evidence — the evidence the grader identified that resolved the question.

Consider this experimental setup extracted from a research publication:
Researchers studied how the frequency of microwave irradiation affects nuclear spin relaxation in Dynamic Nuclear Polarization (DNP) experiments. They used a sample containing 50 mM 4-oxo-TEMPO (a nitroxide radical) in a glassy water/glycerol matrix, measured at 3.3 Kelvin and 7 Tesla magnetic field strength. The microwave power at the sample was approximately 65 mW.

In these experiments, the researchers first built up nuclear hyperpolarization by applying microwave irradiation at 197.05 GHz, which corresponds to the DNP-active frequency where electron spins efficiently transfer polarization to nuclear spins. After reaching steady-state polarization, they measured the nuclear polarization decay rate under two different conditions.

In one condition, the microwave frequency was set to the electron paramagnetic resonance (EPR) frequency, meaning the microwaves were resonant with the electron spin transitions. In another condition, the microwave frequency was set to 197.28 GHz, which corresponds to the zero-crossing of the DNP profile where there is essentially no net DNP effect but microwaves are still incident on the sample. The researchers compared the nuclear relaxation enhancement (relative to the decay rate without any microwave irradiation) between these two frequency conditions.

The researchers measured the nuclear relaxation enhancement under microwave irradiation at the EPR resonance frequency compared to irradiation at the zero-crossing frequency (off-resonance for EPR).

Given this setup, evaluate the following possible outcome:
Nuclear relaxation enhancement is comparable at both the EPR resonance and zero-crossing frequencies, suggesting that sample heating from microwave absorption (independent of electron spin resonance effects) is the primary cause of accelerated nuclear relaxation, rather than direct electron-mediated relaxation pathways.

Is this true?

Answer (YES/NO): NO